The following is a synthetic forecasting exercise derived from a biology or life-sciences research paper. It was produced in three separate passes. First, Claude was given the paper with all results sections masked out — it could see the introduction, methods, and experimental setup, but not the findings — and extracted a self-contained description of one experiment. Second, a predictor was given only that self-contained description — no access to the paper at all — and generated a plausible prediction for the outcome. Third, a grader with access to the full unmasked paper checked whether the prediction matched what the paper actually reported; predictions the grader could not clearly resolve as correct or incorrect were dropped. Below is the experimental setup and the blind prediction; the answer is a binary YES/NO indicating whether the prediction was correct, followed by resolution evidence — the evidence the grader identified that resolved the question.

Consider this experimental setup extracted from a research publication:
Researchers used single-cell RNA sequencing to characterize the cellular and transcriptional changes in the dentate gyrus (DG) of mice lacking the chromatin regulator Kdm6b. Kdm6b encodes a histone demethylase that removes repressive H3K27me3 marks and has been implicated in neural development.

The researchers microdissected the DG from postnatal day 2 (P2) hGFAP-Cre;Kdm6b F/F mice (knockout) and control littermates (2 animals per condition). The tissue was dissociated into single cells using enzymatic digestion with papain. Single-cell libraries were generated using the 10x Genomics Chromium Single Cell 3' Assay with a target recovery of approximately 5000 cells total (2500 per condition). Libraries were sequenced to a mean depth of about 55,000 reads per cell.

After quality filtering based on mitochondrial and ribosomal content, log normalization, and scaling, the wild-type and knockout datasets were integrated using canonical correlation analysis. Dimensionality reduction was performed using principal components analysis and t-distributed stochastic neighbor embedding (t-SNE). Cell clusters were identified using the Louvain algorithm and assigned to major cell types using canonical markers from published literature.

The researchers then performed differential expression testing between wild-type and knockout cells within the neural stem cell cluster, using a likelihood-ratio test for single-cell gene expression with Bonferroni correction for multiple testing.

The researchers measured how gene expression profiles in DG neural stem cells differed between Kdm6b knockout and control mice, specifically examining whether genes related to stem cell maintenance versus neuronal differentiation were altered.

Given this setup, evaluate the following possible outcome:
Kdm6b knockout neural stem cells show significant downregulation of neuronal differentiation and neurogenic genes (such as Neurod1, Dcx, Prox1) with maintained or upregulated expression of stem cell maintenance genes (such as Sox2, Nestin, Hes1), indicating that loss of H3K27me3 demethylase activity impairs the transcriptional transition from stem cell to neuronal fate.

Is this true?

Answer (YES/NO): NO